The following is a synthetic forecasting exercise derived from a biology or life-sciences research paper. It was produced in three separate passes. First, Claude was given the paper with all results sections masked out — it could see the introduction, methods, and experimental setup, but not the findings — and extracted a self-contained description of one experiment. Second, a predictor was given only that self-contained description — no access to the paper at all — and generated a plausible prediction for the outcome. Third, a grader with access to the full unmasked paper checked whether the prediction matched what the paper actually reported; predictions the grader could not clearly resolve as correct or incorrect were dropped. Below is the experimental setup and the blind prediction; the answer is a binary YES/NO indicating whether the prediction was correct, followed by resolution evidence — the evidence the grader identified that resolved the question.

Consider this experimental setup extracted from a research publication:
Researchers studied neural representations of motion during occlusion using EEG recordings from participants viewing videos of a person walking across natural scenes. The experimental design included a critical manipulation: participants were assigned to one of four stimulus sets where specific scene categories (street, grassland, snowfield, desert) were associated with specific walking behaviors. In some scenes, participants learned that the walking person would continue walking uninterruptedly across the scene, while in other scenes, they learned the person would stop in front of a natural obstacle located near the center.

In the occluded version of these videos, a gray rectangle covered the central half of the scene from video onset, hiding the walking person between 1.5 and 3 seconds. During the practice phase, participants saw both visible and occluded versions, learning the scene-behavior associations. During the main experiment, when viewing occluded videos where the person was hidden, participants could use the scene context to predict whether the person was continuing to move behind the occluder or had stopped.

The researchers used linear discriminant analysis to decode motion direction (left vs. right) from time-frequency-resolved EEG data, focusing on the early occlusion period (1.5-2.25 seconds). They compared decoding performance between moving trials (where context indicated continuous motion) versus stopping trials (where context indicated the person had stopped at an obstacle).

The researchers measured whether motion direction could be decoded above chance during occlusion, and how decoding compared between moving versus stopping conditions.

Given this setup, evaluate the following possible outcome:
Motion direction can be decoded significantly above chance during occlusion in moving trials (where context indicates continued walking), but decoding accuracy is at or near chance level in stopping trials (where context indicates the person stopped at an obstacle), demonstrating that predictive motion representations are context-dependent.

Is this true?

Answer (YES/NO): YES